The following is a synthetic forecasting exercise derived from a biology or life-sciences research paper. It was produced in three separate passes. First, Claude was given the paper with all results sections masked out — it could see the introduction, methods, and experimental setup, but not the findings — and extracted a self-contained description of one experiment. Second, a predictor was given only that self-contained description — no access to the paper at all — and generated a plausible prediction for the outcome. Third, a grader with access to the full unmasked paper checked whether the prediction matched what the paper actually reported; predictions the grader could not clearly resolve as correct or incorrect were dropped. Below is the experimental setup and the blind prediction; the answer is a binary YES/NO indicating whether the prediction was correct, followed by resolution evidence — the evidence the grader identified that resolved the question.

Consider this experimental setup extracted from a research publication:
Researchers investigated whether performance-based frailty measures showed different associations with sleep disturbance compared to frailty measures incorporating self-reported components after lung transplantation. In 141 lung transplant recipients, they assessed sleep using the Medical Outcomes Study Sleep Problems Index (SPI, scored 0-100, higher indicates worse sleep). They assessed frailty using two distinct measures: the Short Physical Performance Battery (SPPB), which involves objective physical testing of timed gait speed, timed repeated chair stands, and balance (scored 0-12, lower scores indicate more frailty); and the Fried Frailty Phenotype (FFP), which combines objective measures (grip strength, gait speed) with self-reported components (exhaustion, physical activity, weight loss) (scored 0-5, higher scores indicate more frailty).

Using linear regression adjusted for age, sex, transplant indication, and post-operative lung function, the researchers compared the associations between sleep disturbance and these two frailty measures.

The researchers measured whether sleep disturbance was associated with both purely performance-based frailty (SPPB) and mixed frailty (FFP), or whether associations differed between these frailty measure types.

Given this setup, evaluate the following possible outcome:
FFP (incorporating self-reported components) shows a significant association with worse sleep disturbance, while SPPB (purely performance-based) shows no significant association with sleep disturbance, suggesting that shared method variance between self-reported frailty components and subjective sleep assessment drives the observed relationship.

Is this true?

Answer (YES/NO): YES